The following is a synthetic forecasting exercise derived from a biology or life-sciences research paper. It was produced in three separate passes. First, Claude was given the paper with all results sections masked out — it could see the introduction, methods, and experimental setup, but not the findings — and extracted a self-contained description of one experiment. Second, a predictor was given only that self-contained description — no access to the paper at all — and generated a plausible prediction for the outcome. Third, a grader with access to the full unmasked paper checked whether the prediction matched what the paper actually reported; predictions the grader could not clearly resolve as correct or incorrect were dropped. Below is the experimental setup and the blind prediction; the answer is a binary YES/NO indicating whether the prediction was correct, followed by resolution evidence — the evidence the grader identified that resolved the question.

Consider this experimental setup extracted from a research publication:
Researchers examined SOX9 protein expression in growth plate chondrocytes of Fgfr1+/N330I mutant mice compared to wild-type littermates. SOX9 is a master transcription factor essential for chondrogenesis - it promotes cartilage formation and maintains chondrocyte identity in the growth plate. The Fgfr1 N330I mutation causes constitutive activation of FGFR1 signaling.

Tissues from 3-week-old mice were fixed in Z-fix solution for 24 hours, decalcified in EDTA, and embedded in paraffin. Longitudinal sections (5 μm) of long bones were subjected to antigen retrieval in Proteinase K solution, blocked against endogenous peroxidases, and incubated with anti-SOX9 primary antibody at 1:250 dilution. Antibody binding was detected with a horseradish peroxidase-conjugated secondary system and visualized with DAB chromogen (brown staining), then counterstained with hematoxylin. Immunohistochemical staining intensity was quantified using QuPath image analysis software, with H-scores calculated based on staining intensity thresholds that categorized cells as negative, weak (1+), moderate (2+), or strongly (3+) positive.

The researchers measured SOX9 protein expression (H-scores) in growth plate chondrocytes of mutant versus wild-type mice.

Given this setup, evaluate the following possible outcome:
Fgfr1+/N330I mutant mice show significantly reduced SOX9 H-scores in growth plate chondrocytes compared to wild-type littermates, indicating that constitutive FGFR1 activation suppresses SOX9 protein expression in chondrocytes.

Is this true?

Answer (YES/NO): NO